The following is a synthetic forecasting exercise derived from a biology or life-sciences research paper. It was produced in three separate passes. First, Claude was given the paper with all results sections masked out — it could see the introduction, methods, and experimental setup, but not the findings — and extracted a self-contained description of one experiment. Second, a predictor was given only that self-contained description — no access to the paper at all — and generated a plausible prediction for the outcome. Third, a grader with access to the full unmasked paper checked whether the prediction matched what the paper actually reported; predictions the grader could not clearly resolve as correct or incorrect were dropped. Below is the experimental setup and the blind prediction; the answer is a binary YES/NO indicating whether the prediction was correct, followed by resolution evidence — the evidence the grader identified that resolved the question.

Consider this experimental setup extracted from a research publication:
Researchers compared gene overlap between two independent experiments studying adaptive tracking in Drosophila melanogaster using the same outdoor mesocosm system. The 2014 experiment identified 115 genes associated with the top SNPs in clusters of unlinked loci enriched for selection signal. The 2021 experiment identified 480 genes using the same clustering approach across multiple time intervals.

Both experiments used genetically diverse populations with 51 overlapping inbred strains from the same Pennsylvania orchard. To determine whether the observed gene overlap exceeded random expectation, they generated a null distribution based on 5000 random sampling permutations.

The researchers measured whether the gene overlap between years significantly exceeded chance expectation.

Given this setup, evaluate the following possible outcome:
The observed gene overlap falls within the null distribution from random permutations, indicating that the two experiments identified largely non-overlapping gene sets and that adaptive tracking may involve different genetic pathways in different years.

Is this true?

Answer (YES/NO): NO